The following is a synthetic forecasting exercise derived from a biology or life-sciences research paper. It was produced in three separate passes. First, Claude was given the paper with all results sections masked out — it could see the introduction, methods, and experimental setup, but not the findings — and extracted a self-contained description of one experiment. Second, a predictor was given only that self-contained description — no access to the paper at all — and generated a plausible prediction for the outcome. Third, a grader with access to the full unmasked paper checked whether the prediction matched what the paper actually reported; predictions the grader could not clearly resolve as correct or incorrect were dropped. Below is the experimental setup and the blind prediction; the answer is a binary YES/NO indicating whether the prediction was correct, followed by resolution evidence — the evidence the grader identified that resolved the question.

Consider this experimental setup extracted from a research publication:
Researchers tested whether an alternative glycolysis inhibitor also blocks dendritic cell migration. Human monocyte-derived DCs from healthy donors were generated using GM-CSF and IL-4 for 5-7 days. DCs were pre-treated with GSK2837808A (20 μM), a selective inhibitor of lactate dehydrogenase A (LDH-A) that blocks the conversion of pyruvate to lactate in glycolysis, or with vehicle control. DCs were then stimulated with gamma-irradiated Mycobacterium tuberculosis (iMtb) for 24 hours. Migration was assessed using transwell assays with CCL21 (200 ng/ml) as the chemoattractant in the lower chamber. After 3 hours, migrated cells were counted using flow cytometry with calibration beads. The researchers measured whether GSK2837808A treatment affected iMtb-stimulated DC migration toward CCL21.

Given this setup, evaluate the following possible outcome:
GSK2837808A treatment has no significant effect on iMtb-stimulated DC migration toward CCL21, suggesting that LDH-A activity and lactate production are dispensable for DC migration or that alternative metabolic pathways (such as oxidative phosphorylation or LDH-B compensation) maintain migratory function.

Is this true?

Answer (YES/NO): NO